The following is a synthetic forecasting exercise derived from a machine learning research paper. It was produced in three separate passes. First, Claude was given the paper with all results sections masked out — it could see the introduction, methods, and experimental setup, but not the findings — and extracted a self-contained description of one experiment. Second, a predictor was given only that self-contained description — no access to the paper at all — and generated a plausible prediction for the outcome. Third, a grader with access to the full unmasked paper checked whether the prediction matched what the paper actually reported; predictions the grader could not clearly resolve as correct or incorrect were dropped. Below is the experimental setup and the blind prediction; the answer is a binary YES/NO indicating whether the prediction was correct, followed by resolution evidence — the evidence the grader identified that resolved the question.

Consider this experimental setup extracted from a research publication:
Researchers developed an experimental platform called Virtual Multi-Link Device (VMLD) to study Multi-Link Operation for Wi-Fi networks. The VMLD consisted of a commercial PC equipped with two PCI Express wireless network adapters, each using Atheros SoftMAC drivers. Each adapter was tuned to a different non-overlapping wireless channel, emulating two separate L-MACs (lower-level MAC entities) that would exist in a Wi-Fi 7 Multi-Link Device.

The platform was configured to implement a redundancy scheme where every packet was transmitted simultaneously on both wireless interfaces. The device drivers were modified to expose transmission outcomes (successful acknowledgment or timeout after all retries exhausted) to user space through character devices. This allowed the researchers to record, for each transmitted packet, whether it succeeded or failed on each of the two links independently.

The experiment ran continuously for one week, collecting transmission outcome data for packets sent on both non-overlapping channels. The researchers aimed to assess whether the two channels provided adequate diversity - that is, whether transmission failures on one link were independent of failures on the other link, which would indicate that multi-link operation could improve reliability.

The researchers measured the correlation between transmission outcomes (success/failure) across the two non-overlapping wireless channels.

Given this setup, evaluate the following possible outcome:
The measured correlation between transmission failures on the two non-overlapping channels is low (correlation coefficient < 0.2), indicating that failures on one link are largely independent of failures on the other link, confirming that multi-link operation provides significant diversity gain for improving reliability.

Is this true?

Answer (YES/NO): YES